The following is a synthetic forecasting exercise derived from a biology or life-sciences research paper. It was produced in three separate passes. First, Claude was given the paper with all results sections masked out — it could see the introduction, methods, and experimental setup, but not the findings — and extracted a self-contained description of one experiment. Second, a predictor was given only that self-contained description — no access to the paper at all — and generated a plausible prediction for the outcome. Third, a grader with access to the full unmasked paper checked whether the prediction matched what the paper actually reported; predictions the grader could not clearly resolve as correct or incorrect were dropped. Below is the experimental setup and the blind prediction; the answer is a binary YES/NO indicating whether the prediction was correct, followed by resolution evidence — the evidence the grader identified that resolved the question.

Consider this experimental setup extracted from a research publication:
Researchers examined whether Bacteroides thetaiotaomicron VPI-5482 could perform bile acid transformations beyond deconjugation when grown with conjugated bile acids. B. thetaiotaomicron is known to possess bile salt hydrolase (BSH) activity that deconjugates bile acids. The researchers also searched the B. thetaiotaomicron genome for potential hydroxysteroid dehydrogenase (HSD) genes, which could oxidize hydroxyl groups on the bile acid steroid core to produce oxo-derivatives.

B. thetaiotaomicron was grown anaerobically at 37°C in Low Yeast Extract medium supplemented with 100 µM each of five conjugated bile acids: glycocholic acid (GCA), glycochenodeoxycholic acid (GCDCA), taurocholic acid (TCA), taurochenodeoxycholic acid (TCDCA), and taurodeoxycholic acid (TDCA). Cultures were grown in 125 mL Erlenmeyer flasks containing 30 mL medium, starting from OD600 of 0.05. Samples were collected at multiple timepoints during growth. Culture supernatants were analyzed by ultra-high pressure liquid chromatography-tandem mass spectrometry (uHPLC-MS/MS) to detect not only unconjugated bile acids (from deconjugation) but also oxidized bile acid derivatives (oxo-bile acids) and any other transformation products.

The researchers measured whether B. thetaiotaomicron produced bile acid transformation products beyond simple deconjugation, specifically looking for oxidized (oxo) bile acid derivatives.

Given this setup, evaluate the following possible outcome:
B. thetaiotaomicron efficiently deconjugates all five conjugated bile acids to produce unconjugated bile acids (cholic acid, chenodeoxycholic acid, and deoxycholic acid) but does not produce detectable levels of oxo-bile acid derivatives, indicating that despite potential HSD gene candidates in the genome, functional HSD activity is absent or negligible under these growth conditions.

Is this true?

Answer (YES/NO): NO